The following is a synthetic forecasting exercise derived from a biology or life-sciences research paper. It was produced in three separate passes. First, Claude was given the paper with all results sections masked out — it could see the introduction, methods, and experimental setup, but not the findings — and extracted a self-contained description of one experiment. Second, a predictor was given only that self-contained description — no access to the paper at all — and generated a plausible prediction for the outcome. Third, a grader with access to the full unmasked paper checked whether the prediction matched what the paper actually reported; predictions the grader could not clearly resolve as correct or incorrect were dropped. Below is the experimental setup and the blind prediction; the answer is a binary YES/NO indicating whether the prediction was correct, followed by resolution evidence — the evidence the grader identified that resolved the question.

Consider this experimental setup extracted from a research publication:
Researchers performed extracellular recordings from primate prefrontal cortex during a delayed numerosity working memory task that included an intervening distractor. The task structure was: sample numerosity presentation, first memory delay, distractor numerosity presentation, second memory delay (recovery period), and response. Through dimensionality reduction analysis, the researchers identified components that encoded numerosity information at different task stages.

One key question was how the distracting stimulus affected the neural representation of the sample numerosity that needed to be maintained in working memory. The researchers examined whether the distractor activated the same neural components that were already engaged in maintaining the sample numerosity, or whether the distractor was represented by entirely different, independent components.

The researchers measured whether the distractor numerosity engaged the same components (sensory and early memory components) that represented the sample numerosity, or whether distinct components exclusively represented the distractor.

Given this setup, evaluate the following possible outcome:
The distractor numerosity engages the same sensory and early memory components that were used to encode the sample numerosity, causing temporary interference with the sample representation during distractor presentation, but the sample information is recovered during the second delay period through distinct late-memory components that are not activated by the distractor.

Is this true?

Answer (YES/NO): YES